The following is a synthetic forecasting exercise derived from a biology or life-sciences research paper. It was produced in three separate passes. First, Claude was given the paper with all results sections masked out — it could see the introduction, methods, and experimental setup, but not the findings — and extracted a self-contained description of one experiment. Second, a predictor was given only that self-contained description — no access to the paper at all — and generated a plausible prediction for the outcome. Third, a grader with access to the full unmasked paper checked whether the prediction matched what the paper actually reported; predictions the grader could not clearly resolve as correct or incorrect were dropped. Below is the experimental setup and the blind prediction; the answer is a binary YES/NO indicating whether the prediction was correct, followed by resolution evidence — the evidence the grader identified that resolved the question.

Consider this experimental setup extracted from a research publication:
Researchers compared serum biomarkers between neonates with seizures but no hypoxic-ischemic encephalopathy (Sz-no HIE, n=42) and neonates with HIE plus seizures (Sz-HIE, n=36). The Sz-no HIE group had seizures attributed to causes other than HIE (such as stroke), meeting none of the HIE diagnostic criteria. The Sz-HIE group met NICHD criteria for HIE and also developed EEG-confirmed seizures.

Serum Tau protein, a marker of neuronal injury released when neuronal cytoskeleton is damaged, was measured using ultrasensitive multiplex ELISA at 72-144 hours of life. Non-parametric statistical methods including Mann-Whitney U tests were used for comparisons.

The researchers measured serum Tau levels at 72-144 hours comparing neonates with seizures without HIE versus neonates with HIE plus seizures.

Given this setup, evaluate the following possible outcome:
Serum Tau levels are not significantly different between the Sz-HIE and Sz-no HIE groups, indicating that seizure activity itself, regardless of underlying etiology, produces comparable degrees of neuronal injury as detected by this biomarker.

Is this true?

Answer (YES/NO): YES